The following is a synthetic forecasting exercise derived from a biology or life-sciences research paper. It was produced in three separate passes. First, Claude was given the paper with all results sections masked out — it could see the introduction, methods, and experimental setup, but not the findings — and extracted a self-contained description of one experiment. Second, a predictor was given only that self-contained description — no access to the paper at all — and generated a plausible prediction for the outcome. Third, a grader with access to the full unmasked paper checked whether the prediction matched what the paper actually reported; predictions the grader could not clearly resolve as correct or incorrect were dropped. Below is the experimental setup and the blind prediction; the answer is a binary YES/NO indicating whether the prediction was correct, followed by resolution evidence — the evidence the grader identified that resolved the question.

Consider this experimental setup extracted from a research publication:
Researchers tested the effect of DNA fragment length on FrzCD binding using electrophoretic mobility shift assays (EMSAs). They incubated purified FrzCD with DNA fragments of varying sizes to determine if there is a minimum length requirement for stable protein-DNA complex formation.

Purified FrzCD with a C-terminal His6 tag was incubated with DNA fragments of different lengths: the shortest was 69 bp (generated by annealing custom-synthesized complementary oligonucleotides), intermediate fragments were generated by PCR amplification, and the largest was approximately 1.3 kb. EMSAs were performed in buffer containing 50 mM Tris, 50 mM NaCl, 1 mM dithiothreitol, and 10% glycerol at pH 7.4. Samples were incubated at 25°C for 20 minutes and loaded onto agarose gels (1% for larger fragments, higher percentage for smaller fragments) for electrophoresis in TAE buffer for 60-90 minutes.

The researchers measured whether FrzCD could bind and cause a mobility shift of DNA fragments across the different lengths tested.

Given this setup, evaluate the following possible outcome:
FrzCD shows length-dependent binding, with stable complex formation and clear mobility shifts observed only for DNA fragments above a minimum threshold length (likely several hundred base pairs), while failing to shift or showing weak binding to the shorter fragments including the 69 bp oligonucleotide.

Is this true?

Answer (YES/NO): NO